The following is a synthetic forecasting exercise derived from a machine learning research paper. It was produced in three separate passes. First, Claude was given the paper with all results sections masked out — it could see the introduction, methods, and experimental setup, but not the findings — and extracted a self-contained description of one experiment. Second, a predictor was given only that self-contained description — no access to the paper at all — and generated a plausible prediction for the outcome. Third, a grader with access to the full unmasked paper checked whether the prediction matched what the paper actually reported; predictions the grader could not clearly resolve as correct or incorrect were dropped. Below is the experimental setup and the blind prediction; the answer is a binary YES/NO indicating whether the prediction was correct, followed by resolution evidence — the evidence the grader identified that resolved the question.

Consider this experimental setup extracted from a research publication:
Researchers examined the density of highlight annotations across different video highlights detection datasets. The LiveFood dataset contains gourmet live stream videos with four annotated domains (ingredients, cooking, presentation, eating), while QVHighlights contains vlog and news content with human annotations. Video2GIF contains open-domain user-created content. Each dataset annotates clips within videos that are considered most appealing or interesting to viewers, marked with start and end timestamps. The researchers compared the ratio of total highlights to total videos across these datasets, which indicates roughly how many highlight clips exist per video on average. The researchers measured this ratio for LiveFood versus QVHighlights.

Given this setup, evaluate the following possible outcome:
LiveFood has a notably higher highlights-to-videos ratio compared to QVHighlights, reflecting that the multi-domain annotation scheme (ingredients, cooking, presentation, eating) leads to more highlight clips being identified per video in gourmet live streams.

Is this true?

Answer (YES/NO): YES